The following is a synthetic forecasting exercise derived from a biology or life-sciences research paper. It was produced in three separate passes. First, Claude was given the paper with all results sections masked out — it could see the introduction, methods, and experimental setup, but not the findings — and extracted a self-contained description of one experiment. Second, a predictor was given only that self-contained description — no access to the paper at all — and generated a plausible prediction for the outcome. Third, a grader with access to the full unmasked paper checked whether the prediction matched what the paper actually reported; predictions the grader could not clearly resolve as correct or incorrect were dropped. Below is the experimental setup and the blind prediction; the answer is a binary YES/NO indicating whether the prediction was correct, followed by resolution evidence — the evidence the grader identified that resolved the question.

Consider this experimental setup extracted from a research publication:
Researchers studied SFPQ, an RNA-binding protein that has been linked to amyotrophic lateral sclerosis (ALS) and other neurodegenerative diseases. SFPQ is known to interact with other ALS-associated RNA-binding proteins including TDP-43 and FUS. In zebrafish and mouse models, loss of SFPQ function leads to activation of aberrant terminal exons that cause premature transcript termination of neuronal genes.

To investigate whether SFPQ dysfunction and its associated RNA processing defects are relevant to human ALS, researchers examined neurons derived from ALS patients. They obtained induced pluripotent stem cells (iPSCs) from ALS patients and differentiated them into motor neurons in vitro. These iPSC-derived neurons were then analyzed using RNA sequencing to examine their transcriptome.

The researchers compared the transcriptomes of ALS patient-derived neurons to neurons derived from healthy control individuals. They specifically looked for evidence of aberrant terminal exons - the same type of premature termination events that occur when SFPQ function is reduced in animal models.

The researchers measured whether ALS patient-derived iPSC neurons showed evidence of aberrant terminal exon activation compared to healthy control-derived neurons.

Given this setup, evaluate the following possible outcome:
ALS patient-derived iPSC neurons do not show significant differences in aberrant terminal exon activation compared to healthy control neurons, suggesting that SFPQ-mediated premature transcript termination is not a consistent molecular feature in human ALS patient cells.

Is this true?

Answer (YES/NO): NO